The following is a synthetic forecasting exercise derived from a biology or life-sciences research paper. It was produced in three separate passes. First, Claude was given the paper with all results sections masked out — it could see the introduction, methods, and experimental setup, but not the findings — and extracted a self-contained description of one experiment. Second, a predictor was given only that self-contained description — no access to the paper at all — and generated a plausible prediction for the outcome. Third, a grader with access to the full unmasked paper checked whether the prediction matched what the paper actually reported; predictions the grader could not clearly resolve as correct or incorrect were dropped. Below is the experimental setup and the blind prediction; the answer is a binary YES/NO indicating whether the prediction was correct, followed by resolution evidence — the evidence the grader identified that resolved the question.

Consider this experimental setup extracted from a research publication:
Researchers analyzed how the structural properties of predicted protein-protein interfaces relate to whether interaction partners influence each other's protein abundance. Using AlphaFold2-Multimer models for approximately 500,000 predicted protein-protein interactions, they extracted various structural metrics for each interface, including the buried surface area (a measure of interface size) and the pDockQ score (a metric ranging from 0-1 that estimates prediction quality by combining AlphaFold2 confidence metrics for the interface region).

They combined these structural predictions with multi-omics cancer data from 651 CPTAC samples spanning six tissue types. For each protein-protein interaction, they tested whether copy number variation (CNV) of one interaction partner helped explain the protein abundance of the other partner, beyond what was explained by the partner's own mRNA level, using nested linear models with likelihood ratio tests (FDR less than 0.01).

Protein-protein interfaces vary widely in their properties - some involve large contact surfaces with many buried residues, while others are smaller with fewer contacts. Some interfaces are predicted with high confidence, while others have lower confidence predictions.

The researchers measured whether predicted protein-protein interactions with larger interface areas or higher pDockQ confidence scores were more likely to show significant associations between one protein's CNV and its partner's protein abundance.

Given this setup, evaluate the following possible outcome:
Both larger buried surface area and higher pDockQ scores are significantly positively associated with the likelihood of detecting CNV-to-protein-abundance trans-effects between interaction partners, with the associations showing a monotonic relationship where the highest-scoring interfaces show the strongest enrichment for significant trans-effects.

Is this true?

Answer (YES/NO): NO